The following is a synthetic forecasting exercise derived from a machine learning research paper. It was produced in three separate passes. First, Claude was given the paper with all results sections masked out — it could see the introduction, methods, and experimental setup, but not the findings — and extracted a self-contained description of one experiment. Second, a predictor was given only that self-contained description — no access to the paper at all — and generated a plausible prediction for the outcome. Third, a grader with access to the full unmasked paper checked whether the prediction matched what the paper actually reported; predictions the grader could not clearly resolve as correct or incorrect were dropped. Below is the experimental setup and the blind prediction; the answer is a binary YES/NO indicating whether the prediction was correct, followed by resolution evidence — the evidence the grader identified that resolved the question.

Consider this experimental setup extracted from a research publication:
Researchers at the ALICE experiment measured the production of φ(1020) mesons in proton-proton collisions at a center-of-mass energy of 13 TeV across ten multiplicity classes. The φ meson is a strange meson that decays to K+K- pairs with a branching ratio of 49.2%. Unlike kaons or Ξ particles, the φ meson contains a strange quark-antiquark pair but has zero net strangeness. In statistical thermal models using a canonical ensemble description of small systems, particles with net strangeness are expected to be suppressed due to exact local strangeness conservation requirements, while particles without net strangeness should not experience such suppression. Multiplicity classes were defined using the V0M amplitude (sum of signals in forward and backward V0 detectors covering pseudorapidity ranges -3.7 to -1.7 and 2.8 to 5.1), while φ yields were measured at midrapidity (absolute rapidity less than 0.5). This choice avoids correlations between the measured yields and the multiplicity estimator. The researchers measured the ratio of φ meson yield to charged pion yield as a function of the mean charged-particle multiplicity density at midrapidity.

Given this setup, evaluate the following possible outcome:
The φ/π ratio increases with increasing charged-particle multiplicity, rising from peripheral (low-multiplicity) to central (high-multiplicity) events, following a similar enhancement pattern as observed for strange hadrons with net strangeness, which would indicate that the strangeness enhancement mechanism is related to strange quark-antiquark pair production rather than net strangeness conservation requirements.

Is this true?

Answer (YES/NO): YES